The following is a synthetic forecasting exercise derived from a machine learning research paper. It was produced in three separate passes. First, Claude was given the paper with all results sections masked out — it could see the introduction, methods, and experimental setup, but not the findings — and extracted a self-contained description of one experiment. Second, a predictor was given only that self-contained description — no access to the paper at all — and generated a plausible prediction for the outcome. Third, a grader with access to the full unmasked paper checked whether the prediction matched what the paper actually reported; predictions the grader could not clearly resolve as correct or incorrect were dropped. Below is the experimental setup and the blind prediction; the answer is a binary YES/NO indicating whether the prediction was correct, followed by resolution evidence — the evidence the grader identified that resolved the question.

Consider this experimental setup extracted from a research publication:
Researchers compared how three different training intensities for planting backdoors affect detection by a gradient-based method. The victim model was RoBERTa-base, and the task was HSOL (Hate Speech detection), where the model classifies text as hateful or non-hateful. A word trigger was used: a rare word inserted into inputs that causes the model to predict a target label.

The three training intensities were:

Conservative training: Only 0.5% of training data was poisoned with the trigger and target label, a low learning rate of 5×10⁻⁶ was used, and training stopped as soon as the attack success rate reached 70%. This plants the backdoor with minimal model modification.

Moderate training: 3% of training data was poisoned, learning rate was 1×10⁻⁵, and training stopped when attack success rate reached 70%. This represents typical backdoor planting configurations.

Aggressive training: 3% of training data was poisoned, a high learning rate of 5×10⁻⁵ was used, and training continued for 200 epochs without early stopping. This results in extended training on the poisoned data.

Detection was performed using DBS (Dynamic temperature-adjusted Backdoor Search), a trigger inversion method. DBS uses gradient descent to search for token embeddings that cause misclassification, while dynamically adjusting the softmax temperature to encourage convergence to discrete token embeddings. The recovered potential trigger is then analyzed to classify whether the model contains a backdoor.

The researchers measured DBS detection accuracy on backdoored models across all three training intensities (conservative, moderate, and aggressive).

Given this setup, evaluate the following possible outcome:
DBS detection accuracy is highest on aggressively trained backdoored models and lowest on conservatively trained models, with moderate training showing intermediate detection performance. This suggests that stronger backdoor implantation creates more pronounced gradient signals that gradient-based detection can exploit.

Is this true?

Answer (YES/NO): NO